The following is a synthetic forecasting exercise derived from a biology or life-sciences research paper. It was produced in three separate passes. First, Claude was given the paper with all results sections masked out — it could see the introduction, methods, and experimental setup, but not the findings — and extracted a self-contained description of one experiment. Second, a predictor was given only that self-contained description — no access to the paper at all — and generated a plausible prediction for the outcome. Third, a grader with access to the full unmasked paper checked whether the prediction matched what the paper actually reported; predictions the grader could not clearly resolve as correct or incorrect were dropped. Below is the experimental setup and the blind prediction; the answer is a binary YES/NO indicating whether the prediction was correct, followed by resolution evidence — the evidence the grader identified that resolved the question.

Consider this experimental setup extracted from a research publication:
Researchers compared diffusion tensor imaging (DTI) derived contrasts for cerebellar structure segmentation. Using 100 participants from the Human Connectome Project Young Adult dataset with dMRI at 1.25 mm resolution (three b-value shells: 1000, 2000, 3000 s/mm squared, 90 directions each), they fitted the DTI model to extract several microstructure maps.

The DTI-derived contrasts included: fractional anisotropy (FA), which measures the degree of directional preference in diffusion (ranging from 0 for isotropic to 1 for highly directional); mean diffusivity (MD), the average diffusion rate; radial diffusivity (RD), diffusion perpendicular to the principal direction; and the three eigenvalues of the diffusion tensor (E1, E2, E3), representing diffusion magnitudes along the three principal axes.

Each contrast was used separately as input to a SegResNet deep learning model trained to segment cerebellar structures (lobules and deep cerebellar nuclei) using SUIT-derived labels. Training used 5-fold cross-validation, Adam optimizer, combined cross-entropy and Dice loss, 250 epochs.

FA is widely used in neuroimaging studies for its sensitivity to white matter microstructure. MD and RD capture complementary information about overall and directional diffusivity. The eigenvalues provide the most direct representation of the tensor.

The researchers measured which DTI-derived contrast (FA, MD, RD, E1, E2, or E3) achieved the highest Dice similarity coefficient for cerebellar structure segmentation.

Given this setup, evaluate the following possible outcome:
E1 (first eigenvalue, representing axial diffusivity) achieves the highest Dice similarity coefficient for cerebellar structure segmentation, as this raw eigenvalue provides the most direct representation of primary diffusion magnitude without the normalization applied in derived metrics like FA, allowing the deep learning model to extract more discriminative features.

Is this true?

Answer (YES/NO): NO